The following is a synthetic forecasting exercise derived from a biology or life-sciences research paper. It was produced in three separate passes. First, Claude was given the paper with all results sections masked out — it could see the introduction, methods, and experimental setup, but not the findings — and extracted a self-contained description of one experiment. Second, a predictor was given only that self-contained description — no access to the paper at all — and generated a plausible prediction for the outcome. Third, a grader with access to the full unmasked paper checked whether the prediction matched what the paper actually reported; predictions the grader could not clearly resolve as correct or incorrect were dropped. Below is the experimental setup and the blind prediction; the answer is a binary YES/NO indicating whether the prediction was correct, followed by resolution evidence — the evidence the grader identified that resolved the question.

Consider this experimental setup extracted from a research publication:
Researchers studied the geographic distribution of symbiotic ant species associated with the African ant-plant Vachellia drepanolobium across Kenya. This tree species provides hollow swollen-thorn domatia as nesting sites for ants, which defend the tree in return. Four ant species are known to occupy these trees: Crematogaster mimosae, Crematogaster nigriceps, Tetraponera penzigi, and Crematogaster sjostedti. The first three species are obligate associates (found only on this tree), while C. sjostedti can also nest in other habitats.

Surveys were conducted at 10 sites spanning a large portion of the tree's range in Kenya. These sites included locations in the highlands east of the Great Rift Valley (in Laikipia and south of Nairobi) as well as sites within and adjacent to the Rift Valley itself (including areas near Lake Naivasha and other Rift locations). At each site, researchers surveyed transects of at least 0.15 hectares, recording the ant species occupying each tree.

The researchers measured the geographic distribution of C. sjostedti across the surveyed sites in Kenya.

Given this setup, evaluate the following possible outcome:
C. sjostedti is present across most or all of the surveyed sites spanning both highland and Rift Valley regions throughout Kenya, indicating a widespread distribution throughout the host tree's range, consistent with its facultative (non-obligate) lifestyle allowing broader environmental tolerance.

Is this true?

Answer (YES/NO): NO